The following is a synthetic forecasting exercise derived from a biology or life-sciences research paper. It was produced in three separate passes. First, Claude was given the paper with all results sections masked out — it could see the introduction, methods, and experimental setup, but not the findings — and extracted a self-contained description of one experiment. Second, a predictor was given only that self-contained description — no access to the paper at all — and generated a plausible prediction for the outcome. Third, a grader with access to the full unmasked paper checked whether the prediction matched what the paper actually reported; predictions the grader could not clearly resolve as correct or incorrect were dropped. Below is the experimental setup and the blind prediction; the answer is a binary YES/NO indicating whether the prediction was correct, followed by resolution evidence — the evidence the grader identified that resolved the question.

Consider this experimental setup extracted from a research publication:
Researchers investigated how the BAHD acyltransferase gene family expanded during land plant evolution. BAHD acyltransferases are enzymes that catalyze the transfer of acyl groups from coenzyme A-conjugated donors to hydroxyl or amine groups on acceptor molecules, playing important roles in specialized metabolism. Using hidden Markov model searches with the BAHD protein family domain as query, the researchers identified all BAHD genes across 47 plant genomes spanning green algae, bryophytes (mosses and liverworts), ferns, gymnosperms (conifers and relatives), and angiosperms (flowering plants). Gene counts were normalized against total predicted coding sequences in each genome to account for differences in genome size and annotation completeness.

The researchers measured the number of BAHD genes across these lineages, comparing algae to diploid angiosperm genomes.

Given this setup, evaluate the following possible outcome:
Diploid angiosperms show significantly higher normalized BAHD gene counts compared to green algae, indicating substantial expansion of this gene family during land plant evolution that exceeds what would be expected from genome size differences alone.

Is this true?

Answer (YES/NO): YES